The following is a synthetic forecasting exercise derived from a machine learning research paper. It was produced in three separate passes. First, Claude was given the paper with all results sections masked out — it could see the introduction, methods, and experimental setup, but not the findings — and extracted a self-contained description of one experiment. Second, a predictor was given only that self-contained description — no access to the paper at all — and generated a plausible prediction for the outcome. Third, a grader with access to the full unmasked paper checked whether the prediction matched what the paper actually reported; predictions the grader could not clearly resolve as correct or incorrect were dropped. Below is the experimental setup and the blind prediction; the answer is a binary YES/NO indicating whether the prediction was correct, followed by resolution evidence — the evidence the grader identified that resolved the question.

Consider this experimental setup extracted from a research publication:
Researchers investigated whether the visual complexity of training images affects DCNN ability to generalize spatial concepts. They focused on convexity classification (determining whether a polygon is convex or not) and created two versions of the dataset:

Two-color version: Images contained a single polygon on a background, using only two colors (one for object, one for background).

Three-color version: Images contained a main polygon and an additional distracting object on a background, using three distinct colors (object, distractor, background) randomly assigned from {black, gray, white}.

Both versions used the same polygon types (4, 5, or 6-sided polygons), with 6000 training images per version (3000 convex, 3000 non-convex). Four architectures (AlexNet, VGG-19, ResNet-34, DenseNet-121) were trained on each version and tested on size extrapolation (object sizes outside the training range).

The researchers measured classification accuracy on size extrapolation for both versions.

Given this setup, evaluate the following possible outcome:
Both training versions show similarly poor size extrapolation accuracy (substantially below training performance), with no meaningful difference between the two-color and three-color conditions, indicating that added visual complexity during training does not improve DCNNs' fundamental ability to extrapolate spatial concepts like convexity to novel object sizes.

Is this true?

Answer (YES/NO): NO